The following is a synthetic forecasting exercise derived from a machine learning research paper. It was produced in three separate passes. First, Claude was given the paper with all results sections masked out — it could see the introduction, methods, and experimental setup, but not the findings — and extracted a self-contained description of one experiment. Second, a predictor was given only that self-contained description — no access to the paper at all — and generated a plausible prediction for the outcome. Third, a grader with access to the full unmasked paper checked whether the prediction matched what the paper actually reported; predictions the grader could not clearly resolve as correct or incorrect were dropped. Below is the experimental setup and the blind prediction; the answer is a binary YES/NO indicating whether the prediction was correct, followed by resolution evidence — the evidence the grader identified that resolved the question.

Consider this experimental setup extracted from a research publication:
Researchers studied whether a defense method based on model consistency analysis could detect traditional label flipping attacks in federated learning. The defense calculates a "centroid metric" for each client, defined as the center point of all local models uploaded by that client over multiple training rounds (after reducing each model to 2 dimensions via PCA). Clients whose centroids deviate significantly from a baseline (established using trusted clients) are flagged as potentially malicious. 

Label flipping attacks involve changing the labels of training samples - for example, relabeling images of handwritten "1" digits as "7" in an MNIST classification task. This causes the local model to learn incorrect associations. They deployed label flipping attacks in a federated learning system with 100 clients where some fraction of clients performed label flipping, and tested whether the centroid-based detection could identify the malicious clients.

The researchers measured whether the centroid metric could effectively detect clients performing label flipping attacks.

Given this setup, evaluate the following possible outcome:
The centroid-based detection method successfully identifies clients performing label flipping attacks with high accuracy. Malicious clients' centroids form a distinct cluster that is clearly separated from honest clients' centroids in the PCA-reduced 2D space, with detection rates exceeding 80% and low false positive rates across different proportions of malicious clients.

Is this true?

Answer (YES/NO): YES